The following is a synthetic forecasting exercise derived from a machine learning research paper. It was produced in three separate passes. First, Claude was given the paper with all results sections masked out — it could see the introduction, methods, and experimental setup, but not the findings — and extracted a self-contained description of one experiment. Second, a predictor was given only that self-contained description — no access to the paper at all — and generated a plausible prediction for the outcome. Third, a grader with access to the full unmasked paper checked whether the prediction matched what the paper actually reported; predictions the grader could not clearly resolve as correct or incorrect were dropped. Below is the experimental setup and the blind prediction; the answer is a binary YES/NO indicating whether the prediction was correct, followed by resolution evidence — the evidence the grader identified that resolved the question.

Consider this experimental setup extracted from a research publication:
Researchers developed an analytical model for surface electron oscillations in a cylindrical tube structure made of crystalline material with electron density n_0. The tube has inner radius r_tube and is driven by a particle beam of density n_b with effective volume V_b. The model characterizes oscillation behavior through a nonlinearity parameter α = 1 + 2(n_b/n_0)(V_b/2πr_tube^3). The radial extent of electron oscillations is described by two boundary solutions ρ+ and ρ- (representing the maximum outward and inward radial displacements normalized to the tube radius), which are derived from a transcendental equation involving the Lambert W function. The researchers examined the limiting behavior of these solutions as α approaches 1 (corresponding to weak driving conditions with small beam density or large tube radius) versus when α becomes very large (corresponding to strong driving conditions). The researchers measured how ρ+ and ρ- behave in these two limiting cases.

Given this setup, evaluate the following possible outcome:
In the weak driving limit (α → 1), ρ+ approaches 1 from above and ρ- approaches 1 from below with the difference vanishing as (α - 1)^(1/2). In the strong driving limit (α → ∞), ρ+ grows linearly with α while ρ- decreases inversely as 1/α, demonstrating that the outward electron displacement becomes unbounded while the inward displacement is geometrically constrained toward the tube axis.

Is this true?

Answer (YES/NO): NO